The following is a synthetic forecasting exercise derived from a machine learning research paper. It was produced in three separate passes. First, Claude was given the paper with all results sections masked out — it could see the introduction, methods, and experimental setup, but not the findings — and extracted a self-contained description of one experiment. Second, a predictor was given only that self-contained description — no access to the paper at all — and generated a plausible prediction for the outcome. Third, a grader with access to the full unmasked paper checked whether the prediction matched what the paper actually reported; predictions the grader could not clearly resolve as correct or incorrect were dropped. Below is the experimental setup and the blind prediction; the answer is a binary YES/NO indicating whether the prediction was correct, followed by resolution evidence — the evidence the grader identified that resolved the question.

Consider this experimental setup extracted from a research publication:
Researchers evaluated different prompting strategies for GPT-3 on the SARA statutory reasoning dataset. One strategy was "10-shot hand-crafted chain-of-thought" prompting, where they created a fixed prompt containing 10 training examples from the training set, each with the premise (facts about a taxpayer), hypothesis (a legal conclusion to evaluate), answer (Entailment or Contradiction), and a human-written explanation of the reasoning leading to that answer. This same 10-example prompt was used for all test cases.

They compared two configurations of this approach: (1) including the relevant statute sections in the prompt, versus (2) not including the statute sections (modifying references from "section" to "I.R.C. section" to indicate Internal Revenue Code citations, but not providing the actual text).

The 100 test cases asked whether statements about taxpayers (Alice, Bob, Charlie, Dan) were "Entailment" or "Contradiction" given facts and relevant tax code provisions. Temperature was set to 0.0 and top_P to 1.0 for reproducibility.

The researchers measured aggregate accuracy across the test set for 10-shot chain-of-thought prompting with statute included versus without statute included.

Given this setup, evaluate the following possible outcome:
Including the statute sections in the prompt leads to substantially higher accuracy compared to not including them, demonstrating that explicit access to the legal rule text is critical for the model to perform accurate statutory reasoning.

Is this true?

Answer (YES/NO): NO